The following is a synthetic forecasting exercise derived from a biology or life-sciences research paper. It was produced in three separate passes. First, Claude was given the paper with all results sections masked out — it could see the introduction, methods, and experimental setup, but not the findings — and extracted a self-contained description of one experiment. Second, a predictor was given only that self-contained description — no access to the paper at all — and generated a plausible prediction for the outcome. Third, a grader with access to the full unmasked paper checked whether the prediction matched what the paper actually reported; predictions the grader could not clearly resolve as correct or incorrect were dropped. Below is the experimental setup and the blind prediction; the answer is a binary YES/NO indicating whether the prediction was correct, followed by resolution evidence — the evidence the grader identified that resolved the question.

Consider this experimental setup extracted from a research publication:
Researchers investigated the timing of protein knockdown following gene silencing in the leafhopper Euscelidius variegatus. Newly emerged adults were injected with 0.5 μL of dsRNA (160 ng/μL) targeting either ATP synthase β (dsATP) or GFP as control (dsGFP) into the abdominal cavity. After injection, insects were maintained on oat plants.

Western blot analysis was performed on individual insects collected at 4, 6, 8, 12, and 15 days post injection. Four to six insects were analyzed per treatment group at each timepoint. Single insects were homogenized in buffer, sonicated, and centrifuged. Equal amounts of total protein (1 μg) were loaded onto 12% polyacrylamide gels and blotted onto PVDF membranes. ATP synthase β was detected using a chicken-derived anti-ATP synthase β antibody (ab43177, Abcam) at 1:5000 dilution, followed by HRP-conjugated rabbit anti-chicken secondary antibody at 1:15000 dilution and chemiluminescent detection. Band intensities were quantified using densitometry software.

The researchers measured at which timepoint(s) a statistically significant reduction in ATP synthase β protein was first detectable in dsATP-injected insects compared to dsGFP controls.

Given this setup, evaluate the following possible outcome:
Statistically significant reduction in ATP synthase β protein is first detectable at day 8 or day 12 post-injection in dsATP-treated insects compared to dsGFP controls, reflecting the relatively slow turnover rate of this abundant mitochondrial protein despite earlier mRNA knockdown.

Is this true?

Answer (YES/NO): NO